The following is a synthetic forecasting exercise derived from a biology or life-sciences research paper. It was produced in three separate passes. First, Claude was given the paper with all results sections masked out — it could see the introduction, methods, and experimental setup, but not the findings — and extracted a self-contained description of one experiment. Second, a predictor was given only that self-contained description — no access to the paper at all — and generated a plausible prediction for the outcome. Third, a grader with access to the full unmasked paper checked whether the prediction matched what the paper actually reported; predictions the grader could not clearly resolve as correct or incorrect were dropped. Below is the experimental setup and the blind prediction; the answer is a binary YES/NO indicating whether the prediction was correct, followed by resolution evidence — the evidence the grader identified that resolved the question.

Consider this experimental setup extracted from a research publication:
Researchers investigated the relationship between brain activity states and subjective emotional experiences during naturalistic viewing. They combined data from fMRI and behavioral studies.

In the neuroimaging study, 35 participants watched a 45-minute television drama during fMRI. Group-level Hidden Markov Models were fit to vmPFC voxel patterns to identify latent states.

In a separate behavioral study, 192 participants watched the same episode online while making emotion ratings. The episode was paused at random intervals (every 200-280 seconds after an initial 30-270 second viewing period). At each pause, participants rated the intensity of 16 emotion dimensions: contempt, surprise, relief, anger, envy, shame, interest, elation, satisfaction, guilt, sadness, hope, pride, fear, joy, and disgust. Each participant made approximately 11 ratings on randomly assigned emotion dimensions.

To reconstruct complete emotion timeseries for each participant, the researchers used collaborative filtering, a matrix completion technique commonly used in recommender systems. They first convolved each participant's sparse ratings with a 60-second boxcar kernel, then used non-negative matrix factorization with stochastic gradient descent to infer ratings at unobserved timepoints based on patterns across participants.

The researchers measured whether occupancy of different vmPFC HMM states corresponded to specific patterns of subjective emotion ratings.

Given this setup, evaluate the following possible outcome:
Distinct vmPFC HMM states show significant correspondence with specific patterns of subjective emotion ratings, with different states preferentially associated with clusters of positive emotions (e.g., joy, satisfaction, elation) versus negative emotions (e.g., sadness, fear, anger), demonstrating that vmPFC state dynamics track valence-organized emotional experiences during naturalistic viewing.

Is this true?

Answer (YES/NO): YES